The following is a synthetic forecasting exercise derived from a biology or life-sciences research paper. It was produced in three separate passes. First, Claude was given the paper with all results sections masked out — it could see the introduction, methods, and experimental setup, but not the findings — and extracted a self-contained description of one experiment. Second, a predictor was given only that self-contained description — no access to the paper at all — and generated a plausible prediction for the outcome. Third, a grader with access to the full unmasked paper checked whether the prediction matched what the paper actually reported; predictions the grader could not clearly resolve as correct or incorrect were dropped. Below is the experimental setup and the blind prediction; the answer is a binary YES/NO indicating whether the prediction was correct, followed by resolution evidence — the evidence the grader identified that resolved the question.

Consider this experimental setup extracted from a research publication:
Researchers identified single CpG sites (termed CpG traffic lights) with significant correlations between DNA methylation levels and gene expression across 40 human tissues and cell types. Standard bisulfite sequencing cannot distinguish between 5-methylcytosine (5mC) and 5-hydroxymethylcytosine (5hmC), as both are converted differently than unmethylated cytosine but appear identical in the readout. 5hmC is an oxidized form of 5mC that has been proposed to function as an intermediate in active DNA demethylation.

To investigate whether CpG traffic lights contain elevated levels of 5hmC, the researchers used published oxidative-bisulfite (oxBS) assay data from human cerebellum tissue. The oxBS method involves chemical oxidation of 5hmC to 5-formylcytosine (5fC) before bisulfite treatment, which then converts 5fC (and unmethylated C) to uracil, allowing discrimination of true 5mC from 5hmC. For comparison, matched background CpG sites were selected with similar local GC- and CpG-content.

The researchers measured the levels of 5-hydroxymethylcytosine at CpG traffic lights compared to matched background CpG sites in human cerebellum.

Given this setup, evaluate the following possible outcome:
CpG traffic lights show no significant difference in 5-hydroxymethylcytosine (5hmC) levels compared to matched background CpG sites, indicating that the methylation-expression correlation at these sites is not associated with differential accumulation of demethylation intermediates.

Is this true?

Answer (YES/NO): NO